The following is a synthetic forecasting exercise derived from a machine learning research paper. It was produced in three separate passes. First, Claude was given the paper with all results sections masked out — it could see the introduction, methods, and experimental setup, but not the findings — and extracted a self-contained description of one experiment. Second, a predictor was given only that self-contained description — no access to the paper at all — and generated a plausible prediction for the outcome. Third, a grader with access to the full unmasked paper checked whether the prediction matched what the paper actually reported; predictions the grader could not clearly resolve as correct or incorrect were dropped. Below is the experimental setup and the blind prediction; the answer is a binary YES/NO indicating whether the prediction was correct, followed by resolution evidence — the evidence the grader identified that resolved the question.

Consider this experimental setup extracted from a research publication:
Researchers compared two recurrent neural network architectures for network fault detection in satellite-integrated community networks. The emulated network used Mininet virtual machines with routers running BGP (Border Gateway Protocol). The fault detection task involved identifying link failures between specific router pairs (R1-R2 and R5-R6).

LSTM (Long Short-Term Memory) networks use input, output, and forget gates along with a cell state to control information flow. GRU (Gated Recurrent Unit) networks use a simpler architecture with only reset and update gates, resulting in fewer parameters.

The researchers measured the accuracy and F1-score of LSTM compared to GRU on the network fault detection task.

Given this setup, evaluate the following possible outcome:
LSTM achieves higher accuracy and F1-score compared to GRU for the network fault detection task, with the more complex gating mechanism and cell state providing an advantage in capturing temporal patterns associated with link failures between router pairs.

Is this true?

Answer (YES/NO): NO